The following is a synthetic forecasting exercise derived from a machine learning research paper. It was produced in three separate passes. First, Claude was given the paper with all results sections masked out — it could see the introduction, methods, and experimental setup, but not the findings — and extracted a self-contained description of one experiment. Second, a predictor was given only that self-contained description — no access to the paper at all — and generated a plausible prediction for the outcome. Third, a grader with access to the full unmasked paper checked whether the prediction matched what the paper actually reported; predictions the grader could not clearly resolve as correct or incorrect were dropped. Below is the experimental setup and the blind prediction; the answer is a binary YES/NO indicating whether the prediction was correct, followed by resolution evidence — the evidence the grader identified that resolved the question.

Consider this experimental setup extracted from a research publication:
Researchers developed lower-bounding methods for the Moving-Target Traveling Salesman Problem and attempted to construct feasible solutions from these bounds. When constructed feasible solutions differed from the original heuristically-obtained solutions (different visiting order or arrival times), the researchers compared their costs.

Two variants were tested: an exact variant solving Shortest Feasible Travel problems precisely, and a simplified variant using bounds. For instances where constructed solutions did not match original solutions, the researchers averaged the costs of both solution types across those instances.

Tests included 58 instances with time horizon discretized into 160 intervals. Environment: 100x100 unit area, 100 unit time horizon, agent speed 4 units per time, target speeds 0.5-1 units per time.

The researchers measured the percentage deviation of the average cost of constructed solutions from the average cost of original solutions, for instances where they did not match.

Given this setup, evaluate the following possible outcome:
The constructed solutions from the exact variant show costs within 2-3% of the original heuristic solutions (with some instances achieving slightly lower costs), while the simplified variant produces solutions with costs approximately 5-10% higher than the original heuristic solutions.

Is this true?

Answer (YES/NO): NO